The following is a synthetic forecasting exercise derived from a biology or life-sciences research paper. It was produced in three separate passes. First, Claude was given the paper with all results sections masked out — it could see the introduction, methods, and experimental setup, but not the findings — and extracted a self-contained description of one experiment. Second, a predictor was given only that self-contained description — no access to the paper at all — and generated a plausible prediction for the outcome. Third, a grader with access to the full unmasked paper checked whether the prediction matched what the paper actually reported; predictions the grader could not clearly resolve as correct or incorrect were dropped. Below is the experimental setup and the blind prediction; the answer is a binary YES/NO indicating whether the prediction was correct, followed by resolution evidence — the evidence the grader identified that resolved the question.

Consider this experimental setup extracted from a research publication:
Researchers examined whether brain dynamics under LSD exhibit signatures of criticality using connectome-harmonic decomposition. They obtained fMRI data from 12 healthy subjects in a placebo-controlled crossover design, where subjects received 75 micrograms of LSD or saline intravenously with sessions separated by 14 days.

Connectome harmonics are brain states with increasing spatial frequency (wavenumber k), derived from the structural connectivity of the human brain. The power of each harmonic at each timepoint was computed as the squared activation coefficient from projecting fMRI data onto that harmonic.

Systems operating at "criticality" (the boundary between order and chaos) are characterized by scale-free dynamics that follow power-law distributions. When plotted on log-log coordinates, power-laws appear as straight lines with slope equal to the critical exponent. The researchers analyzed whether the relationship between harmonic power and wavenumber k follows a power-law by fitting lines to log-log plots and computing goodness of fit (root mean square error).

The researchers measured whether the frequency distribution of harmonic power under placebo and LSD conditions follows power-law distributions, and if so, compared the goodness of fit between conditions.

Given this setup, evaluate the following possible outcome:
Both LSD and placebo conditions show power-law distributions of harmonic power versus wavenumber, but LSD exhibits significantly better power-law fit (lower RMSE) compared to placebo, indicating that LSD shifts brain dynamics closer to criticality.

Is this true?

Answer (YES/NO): YES